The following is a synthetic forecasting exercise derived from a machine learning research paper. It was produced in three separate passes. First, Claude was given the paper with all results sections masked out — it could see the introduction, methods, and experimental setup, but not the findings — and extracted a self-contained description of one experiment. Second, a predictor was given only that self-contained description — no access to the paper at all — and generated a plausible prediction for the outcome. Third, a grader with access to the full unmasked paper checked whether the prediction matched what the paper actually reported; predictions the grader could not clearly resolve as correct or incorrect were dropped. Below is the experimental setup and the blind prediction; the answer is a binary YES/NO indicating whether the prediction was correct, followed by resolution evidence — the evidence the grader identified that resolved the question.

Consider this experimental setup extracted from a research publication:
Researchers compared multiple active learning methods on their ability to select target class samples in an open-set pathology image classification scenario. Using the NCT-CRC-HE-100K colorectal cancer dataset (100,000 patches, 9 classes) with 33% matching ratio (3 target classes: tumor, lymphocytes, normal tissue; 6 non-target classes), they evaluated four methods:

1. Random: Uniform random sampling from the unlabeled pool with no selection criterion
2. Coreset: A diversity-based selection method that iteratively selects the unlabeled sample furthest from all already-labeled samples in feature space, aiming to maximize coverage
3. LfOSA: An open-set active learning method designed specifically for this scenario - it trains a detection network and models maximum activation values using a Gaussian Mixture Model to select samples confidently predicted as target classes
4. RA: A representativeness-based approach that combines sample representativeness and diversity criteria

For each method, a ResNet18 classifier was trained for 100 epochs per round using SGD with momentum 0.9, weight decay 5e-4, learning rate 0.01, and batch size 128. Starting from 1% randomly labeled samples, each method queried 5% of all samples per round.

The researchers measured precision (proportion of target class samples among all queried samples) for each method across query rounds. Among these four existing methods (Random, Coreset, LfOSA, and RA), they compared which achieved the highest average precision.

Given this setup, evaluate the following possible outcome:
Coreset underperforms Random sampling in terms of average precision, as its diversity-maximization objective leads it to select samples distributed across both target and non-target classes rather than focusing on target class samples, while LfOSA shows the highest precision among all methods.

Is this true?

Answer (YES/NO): NO